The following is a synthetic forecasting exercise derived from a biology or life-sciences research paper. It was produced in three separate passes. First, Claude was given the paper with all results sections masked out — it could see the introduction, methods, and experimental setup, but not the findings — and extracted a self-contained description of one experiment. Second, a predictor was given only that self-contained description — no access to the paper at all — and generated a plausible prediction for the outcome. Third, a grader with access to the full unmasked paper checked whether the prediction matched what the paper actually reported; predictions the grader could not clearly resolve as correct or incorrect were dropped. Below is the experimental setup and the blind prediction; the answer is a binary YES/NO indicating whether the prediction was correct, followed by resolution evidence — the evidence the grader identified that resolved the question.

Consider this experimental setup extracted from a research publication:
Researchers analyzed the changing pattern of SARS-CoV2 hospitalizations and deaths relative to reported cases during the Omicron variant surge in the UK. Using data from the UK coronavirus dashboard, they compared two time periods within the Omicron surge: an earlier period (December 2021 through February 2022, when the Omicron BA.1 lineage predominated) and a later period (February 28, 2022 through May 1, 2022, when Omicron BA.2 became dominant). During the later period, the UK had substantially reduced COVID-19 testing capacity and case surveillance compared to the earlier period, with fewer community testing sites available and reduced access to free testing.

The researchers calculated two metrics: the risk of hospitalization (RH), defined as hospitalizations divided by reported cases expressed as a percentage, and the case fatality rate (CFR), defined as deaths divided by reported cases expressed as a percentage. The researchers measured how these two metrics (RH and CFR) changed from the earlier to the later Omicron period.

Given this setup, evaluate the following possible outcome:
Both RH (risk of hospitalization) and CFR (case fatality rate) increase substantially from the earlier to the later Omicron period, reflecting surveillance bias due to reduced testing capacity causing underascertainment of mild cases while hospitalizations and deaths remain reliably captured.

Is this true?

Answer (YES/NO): YES